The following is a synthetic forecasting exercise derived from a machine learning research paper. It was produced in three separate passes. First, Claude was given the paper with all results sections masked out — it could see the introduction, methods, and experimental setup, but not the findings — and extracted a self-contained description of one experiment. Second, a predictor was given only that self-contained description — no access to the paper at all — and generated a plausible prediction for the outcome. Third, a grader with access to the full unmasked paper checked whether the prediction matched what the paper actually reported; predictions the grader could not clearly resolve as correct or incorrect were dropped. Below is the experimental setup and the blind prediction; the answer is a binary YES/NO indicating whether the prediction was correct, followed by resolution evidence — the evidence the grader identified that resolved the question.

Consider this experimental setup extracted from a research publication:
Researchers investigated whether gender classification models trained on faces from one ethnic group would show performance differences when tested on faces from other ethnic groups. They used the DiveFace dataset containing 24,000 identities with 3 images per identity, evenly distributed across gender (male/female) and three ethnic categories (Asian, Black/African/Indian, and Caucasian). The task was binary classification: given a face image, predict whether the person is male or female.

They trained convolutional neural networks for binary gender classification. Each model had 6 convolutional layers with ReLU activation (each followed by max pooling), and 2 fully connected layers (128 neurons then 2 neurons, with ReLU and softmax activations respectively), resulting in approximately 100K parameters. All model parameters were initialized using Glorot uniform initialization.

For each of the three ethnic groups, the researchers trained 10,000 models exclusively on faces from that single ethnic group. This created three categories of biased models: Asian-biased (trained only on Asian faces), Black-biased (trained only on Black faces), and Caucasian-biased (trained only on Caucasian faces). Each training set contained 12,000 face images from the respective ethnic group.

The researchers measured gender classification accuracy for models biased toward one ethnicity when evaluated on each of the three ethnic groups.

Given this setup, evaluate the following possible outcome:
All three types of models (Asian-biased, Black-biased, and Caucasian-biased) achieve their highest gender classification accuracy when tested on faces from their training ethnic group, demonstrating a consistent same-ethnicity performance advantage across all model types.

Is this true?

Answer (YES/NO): YES